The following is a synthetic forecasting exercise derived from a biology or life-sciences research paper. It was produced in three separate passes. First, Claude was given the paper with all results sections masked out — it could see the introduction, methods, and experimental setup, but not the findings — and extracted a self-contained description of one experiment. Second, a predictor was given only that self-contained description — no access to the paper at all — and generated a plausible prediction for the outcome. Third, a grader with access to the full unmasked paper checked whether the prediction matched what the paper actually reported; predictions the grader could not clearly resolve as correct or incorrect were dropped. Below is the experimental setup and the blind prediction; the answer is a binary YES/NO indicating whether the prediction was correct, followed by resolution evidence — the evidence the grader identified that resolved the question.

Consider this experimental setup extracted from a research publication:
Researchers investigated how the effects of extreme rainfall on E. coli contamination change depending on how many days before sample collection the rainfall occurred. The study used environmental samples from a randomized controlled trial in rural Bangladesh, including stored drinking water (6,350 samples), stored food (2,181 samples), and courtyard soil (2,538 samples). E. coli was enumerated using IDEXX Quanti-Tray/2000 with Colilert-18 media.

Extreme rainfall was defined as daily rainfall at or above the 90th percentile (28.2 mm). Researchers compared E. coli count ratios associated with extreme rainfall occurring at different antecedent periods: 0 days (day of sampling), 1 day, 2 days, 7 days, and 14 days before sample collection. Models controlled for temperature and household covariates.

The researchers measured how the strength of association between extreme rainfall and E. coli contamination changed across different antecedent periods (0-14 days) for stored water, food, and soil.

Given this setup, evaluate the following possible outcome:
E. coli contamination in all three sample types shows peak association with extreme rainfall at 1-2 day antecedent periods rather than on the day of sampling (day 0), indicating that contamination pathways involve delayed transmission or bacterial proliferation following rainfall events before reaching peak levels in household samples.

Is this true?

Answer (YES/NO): NO